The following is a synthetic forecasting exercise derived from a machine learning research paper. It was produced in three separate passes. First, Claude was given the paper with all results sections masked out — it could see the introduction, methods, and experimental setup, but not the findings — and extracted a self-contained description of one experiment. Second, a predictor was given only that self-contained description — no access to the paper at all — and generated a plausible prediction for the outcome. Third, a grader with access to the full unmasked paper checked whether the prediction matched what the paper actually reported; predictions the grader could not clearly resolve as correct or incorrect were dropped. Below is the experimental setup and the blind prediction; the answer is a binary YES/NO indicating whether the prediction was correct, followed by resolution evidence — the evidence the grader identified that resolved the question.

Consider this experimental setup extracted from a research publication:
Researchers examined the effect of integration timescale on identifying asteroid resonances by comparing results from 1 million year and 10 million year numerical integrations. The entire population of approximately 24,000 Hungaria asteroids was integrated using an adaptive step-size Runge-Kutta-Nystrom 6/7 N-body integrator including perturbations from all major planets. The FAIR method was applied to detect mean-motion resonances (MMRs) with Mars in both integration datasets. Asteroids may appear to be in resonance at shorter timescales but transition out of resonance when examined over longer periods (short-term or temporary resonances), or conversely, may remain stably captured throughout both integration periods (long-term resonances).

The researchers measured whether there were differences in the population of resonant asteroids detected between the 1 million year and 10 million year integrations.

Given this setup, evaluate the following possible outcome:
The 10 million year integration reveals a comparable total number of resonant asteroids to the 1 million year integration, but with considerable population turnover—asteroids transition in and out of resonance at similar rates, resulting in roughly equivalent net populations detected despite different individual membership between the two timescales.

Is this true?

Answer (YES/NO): YES